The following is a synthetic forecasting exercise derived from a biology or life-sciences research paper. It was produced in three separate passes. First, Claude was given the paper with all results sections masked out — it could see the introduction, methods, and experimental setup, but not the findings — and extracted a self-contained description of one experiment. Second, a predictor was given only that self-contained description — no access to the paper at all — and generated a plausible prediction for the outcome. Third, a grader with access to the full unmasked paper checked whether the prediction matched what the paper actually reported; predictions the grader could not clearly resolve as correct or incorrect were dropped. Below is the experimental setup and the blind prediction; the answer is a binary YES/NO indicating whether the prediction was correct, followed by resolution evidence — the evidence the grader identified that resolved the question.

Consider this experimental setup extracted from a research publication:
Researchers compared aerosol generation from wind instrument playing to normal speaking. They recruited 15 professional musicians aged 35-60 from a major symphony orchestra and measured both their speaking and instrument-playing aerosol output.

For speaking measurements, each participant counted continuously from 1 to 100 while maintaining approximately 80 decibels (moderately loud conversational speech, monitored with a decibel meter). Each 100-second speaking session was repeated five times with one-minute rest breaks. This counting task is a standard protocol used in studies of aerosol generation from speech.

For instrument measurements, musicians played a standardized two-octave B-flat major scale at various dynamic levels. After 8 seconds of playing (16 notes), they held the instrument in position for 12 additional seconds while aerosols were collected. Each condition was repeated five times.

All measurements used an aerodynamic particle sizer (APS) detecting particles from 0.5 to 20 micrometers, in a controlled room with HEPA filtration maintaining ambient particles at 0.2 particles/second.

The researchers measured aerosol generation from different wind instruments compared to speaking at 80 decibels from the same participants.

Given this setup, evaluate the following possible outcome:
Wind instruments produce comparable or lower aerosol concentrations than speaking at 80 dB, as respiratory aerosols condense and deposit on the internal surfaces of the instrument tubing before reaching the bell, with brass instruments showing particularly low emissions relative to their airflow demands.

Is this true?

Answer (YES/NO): NO